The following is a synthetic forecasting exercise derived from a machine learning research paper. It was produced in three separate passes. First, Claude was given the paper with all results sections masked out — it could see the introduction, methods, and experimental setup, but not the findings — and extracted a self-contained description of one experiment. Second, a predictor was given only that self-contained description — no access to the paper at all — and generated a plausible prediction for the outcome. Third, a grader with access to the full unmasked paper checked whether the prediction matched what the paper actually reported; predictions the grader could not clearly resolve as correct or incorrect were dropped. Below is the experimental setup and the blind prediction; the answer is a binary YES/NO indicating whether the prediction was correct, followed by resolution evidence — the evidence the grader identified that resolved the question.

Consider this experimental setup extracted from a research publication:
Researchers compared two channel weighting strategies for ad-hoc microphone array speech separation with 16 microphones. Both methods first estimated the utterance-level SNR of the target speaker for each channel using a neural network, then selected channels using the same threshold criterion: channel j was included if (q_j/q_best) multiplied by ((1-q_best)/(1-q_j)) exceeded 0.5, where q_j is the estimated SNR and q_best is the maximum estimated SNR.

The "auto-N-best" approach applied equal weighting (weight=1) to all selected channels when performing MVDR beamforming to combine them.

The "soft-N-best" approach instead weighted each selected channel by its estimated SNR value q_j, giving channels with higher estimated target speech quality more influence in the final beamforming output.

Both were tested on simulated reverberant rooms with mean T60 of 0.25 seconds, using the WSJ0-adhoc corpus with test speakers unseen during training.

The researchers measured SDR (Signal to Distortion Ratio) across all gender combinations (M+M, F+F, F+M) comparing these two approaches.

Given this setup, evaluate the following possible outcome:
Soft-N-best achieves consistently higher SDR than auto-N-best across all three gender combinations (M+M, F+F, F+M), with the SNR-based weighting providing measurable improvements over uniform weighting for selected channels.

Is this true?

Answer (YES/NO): NO